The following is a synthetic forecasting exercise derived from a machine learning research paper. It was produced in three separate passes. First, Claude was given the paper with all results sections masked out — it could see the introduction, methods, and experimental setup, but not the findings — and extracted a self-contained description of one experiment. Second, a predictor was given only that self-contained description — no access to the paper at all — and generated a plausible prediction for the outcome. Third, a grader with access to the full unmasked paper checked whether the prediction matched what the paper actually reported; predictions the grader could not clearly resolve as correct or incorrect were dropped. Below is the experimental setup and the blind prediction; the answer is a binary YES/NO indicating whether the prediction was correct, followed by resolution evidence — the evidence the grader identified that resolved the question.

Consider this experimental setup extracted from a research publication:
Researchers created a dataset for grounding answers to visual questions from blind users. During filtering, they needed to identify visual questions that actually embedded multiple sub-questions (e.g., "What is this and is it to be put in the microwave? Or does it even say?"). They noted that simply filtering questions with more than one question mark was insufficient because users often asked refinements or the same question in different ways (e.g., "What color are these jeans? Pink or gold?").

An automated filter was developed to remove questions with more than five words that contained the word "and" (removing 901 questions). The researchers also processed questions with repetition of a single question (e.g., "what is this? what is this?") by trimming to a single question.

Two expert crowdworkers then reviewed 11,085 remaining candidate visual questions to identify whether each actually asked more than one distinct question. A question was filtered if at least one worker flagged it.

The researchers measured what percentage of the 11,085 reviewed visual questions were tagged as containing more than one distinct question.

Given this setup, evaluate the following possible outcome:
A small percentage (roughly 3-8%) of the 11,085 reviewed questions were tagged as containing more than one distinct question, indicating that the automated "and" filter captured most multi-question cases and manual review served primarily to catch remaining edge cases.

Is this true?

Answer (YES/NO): NO